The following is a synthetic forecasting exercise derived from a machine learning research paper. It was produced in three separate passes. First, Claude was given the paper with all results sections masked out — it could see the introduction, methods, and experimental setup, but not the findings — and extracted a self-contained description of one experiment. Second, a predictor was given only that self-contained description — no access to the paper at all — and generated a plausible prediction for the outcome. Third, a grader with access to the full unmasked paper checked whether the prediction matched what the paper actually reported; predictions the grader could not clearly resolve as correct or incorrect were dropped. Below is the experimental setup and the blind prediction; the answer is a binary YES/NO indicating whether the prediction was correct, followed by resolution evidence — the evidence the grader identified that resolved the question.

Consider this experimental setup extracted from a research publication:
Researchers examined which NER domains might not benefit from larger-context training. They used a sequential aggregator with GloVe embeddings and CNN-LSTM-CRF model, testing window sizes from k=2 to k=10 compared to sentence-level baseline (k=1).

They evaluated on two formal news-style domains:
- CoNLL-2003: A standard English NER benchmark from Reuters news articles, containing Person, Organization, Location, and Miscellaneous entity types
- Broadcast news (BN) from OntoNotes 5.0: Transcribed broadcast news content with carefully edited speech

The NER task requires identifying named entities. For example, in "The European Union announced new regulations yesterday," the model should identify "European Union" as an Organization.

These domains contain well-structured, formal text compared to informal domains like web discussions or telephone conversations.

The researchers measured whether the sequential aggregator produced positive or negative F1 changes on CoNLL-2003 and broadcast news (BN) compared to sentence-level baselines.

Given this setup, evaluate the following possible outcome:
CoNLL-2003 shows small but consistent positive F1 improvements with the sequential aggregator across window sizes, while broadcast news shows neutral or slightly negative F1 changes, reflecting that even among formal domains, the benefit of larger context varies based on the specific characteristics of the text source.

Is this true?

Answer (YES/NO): NO